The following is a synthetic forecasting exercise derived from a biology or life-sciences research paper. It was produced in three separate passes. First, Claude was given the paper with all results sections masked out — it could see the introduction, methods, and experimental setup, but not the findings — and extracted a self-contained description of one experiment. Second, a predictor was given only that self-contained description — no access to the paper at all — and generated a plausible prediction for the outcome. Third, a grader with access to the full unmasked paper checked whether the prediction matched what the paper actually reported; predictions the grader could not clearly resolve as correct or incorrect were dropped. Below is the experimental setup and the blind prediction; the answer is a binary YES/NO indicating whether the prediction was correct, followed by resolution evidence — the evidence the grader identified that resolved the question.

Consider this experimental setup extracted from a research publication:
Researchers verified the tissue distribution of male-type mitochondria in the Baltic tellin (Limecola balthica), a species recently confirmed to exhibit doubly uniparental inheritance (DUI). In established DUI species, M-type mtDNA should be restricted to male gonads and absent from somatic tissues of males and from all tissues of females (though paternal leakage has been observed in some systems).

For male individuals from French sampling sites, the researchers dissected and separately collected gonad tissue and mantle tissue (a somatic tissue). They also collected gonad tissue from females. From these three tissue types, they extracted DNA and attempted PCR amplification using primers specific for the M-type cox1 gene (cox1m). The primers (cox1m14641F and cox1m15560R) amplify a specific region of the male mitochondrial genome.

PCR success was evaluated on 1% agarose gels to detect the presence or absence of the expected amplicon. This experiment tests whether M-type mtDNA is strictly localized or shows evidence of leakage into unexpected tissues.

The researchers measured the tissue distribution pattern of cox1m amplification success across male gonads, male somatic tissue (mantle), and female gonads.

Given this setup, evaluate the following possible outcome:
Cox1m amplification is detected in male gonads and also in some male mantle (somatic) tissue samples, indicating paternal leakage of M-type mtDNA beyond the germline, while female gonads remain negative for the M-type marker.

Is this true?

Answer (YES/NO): NO